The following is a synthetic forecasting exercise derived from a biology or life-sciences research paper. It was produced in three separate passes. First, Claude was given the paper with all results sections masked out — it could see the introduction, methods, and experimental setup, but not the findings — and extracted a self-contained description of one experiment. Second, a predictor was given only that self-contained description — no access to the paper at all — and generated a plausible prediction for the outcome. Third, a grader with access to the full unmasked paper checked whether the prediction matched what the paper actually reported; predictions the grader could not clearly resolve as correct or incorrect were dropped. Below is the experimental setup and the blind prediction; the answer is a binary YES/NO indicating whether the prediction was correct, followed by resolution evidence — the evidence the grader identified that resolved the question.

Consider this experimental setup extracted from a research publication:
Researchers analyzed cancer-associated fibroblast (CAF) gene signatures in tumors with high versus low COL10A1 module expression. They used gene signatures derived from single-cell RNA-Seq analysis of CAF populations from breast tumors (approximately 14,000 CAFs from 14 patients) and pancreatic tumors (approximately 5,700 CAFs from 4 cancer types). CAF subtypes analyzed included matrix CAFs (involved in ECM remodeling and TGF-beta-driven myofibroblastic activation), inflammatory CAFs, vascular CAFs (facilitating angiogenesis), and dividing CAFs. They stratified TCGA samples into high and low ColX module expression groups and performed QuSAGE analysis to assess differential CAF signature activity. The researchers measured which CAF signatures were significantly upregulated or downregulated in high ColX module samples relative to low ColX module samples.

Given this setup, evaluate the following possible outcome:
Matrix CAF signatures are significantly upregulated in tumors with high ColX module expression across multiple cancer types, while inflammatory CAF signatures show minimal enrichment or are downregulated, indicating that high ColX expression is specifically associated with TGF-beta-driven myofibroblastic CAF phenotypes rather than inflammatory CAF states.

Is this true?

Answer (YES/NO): NO